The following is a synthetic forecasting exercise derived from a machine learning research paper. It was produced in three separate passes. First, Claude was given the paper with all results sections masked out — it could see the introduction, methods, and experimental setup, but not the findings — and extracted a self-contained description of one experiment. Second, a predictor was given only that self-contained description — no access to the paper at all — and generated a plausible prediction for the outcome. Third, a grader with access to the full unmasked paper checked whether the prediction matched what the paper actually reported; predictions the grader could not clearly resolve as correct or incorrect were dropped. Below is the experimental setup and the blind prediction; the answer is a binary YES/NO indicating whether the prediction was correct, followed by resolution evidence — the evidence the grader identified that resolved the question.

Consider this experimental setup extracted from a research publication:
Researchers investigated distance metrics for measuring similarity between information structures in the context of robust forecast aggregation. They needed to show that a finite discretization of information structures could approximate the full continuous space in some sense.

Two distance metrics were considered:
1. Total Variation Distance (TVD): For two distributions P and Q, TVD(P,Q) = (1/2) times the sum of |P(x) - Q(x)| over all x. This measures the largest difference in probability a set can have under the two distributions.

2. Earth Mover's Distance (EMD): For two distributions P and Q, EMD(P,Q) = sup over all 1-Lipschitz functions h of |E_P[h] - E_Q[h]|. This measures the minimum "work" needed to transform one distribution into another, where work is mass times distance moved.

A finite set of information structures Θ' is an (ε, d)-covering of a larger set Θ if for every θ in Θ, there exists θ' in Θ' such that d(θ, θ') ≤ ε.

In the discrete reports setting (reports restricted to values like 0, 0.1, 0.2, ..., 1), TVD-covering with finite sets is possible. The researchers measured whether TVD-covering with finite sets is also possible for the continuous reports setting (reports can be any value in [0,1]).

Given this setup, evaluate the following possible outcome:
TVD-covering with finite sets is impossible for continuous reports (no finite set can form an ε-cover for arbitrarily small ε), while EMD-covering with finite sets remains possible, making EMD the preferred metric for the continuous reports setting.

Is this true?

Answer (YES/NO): YES